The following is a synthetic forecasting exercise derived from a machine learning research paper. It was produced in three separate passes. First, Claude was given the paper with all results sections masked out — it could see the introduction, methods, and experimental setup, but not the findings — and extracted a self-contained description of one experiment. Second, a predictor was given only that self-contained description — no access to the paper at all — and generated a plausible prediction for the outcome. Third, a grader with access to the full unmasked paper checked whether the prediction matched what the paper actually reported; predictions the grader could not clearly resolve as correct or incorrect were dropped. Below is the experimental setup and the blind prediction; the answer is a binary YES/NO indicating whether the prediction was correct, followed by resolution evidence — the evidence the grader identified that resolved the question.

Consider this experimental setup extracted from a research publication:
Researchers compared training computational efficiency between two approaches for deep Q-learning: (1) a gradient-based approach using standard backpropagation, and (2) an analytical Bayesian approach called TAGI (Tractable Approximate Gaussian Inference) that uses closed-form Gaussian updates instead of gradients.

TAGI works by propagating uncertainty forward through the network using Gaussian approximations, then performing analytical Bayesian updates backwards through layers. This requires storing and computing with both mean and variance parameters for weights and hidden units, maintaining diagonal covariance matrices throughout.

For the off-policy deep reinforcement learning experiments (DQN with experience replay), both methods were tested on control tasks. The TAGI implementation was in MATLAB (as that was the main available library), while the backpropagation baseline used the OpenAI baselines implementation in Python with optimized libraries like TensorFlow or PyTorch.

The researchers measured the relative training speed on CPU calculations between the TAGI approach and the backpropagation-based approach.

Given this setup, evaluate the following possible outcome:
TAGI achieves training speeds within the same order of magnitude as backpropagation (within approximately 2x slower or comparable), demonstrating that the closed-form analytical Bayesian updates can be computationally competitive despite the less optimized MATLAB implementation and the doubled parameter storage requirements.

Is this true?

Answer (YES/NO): NO